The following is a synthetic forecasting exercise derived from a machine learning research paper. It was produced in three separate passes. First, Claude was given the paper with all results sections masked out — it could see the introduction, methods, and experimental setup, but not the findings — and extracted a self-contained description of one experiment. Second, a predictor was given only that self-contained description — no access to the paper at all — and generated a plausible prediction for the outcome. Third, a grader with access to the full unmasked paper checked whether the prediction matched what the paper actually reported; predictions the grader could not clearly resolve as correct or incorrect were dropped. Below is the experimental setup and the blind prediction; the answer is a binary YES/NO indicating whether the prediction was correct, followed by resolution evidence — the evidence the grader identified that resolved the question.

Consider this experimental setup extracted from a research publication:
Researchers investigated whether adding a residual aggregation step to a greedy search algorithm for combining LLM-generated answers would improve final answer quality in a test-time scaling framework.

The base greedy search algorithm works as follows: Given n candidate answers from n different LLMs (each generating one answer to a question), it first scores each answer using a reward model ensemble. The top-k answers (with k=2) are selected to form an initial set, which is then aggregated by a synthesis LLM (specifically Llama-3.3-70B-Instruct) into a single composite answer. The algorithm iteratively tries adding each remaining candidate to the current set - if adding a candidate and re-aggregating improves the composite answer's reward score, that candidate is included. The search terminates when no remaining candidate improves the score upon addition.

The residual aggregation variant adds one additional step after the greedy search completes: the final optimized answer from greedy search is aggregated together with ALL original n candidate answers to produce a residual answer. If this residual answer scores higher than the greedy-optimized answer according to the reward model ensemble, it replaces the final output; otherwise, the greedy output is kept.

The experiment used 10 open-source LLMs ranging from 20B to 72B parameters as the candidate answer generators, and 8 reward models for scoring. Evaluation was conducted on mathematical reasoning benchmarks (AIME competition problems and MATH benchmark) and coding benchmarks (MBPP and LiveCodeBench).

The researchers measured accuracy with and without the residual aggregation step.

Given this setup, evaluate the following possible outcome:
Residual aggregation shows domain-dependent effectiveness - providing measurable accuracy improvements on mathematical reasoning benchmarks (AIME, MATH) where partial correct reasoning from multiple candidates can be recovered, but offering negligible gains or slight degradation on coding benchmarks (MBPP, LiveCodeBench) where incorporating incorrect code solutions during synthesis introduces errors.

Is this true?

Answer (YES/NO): NO